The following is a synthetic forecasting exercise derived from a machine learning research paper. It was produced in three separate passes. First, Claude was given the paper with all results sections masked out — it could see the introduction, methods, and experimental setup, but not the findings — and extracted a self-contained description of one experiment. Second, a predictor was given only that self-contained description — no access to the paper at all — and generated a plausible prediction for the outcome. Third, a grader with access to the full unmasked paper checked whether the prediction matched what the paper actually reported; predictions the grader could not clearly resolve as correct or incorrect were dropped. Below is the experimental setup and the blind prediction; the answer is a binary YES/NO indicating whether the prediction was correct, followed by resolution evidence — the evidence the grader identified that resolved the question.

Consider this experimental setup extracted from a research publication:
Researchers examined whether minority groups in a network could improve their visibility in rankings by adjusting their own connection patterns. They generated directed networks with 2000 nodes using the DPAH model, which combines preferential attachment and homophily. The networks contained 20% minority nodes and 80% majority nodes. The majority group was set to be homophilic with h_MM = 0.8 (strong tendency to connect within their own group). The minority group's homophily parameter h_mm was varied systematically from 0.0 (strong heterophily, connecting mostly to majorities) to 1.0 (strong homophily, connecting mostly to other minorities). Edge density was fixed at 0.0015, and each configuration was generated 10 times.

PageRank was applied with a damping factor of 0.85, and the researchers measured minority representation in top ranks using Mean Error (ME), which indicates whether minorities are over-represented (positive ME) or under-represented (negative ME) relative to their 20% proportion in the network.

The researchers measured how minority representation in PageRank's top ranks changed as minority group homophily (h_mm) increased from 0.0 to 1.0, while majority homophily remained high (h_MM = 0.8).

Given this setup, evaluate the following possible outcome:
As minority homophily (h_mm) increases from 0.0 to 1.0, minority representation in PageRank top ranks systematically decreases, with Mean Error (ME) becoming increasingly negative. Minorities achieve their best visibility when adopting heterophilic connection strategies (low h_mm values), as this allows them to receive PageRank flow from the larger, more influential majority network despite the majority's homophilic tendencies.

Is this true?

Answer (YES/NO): NO